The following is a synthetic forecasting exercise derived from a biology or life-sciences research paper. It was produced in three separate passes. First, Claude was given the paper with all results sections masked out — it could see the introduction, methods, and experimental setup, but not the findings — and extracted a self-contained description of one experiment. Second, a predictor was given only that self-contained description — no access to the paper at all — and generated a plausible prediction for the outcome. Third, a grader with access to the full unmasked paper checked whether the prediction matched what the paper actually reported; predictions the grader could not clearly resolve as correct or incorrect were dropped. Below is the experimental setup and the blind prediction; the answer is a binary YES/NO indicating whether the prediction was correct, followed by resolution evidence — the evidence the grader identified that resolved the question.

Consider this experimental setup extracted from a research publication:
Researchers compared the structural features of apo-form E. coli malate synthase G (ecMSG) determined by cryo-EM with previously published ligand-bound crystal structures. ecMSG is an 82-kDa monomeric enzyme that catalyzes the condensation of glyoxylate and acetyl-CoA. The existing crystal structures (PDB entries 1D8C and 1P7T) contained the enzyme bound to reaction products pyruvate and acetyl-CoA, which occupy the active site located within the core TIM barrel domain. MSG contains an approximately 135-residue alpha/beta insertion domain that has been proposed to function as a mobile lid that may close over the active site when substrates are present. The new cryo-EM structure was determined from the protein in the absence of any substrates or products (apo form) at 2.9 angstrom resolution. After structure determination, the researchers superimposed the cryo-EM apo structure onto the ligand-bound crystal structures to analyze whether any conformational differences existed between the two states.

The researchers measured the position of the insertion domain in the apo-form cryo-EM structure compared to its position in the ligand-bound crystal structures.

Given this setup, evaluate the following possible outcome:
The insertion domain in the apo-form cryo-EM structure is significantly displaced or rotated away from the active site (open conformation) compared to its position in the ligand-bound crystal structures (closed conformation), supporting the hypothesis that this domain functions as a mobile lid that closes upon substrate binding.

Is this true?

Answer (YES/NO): NO